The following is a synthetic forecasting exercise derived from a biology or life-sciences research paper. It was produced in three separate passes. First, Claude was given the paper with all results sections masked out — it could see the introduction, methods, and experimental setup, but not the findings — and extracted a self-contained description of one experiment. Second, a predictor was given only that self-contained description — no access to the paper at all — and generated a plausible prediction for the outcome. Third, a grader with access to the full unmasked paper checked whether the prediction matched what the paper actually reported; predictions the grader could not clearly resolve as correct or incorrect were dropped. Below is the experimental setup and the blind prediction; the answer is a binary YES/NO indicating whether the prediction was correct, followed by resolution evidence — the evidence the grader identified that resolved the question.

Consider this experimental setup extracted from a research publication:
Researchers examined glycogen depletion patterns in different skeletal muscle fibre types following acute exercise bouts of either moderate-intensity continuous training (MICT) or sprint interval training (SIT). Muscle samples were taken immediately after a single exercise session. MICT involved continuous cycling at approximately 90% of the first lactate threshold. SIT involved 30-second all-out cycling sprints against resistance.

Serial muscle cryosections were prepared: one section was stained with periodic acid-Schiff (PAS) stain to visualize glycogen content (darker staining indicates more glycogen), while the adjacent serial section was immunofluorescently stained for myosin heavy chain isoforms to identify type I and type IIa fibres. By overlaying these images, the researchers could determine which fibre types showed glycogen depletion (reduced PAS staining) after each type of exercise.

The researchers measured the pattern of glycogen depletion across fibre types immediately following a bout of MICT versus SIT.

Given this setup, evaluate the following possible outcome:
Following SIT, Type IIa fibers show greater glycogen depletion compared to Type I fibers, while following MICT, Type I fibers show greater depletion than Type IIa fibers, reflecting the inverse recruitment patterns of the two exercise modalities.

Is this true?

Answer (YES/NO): NO